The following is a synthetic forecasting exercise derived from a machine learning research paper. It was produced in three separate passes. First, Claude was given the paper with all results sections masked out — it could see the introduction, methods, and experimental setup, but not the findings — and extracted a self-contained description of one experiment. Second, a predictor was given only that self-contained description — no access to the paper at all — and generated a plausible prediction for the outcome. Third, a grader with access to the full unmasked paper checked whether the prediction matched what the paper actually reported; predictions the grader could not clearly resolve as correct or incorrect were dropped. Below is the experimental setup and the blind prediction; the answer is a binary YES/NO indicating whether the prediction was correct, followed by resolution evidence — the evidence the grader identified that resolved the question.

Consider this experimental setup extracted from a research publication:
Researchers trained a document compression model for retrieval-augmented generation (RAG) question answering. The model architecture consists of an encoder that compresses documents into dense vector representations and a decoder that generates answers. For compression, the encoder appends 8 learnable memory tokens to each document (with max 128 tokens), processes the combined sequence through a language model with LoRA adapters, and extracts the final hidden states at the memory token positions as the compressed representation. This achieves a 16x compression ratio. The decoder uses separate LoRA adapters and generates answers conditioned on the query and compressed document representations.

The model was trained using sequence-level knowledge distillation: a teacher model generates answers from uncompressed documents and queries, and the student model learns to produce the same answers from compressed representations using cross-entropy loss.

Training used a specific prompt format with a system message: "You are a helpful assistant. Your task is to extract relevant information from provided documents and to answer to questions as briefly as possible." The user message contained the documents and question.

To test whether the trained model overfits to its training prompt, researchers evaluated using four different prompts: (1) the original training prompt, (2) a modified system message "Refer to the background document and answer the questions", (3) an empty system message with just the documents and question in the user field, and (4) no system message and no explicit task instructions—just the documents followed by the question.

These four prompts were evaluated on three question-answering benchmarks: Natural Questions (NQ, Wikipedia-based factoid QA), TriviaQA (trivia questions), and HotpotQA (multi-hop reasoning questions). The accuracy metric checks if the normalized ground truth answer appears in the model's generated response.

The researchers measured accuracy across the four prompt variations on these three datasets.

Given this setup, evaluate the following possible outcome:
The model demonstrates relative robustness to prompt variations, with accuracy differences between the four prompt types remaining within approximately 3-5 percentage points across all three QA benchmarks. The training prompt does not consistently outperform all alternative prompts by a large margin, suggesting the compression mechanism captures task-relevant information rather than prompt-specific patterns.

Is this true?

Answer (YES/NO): YES